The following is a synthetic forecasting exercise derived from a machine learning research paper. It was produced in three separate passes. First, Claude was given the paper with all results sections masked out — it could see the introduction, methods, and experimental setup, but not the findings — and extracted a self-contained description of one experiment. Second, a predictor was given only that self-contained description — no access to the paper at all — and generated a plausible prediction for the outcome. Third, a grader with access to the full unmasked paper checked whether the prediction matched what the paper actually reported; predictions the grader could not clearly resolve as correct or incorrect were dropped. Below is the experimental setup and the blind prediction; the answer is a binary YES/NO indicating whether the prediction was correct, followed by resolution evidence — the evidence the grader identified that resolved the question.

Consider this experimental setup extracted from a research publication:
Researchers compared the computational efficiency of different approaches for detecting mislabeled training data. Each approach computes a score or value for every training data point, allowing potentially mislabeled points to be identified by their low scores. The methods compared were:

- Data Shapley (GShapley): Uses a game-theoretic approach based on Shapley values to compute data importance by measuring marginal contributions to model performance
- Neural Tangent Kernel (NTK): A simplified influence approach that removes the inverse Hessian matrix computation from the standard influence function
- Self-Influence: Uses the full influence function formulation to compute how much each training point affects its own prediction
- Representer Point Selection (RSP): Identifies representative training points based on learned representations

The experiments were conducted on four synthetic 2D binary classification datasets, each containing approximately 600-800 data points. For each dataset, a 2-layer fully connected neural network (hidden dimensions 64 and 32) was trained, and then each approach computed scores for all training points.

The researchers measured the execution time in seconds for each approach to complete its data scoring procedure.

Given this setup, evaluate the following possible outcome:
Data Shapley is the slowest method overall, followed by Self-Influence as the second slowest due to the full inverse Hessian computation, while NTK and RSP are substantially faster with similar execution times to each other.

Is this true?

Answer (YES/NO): NO